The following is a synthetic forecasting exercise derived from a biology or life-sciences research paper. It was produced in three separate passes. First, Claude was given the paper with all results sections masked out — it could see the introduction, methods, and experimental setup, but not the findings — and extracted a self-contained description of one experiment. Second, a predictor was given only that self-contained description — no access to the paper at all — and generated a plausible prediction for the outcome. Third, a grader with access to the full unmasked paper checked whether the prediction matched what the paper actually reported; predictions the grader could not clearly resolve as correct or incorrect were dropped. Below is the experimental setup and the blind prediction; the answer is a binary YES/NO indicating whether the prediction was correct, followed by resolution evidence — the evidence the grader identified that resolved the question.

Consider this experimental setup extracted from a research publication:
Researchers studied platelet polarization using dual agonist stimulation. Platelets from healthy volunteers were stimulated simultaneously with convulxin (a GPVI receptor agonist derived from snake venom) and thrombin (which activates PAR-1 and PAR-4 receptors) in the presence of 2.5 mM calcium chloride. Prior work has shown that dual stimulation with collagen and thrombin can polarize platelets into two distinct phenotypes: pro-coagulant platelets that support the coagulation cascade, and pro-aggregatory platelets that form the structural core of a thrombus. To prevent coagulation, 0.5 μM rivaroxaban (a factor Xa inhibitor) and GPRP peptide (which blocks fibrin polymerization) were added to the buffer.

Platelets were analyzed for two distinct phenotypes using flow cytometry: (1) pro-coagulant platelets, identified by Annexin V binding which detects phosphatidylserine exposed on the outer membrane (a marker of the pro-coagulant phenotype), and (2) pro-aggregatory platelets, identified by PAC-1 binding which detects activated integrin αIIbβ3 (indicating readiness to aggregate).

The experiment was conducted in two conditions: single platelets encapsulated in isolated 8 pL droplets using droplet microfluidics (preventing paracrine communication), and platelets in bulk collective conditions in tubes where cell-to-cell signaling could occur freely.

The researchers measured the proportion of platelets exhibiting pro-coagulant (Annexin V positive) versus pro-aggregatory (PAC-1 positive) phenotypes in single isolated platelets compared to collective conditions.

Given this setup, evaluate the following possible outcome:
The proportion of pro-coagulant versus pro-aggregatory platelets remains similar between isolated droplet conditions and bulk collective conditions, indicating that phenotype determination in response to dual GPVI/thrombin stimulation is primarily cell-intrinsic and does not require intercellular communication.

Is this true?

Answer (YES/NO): NO